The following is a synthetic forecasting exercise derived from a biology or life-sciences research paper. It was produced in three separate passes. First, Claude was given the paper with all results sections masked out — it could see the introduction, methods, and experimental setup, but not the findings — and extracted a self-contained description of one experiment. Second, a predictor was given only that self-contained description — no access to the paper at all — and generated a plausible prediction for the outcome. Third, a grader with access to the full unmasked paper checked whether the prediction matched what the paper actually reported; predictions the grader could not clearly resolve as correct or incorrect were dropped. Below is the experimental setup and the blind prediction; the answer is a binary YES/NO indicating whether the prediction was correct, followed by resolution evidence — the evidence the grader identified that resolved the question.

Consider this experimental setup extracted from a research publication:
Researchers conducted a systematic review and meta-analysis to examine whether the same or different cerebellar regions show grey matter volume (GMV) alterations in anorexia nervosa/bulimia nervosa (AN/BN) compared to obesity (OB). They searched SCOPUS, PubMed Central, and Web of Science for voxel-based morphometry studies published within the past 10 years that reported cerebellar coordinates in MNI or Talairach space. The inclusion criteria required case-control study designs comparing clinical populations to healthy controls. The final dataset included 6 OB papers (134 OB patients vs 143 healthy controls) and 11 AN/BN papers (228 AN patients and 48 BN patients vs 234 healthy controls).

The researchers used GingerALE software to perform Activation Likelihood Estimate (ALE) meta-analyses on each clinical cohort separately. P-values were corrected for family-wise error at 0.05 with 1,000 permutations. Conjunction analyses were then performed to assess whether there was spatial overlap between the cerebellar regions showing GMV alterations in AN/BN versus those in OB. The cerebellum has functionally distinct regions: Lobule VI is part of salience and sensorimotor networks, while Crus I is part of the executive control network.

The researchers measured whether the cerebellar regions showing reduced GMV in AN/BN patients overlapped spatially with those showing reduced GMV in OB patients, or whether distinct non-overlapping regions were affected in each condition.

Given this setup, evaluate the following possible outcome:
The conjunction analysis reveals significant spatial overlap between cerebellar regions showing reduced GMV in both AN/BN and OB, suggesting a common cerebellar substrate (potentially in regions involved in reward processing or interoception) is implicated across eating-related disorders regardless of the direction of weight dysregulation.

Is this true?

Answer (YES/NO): YES